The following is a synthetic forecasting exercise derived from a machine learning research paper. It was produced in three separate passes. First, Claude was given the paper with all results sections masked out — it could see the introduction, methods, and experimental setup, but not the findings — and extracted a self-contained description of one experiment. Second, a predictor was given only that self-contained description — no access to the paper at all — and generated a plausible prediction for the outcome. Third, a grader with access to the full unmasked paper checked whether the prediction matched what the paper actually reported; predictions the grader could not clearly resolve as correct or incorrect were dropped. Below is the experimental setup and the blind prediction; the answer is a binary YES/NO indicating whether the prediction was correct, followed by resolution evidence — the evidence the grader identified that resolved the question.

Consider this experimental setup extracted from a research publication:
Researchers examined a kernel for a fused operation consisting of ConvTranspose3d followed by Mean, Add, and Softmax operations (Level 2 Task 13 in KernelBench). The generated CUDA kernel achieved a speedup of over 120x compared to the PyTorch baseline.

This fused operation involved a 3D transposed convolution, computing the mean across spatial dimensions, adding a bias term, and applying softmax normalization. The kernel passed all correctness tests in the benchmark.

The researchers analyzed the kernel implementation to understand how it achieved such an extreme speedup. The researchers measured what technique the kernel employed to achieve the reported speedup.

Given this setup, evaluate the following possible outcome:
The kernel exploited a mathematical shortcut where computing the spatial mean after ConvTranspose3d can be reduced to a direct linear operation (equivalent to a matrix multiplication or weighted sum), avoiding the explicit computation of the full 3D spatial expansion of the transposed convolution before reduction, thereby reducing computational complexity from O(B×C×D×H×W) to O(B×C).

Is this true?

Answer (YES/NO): NO